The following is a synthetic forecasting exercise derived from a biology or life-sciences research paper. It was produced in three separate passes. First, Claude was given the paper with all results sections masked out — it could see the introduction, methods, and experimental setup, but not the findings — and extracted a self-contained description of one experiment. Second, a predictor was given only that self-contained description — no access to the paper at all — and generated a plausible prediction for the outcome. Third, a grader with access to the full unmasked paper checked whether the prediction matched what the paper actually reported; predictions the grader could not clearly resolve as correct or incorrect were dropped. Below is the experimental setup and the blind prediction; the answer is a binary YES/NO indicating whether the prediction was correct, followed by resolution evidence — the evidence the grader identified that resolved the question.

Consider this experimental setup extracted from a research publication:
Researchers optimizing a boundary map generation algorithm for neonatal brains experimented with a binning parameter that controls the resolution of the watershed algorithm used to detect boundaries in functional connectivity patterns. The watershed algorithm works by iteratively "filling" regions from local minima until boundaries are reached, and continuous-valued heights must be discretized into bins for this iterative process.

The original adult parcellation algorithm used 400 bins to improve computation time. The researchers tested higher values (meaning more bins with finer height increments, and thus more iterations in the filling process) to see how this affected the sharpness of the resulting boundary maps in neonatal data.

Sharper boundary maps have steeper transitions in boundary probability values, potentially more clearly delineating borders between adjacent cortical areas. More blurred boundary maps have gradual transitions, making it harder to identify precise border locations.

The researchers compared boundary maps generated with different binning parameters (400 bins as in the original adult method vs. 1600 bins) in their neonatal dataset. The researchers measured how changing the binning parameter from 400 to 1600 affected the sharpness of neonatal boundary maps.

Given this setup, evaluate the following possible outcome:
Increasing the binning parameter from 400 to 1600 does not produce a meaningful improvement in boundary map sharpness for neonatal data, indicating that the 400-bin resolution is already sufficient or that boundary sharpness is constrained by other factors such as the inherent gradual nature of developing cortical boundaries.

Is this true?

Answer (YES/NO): NO